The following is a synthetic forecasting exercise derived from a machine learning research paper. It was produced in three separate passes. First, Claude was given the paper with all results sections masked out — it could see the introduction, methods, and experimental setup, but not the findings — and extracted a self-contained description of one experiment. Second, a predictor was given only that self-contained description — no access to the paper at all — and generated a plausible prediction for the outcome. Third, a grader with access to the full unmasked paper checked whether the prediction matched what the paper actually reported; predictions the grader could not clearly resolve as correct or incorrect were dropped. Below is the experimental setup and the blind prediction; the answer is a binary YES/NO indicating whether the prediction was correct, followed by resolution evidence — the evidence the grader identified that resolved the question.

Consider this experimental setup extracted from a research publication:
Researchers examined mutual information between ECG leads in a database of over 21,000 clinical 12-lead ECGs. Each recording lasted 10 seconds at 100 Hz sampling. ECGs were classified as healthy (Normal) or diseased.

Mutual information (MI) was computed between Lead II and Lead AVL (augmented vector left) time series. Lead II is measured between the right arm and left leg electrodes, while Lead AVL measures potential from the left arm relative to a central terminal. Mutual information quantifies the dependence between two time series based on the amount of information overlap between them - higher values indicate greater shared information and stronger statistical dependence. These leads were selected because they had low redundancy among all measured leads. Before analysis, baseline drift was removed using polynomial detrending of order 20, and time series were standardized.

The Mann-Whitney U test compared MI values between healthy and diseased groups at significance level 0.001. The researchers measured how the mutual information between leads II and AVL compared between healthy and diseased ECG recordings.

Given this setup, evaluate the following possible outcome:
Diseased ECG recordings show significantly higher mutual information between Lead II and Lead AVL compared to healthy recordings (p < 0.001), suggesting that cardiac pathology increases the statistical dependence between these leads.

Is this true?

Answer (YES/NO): NO